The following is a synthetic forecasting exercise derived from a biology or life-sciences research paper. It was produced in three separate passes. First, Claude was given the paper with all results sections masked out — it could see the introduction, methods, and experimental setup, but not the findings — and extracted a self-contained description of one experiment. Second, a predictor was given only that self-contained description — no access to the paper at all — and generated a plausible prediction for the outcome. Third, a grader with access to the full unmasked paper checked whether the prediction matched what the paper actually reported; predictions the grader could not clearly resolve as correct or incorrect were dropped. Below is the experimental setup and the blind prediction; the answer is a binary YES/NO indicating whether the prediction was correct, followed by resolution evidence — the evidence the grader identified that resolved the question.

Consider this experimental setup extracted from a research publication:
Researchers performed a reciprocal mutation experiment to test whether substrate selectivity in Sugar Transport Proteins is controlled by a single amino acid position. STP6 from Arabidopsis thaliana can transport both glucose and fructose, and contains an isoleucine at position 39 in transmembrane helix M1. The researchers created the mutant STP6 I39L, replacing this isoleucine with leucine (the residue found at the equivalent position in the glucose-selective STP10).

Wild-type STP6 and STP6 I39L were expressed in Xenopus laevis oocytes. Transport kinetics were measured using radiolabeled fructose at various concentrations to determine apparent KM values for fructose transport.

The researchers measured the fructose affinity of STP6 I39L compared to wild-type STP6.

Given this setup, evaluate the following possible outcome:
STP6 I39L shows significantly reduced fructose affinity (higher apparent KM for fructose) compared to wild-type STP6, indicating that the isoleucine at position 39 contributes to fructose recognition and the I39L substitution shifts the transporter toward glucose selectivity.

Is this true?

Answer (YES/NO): YES